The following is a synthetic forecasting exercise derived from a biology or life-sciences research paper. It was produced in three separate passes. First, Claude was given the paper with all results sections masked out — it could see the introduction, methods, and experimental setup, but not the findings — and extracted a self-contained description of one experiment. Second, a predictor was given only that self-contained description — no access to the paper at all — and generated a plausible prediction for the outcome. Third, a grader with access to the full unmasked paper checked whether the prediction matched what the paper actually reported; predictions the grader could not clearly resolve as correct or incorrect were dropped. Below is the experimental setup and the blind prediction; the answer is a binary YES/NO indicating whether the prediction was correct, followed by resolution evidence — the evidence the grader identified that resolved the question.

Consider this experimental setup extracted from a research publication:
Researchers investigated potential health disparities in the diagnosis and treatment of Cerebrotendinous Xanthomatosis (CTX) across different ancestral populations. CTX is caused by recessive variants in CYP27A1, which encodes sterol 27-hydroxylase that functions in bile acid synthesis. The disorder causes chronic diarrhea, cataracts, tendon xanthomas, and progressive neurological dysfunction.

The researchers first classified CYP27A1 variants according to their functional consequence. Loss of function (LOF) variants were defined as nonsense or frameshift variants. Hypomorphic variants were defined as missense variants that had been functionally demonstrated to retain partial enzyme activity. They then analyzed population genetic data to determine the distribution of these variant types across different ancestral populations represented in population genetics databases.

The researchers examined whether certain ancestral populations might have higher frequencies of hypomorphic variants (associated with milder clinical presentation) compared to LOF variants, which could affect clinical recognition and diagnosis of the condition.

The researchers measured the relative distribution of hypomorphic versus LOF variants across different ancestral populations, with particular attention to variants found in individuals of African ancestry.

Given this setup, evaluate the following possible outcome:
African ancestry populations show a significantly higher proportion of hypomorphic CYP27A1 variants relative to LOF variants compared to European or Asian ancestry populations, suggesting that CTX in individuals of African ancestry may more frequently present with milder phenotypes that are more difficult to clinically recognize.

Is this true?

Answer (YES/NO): YES